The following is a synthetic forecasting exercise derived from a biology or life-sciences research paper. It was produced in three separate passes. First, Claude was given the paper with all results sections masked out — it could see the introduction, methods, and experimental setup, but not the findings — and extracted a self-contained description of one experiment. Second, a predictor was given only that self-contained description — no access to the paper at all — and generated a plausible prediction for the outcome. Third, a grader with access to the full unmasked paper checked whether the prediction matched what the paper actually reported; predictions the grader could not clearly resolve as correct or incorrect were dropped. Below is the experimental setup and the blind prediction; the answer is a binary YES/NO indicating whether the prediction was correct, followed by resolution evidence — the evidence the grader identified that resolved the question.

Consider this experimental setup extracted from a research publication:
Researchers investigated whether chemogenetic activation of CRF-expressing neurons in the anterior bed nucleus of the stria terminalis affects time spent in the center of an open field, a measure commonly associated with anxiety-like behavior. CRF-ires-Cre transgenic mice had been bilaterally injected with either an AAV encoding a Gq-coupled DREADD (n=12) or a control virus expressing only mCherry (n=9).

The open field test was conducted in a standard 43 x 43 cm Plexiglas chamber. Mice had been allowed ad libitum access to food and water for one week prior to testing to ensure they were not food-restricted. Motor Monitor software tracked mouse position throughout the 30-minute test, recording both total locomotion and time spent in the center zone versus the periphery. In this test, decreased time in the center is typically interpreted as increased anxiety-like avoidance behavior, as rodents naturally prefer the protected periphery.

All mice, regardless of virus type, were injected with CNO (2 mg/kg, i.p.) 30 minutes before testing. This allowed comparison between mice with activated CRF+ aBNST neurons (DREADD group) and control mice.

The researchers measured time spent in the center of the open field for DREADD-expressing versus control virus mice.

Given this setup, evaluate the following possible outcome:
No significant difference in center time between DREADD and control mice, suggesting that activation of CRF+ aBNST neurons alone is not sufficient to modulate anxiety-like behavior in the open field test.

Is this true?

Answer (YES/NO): NO